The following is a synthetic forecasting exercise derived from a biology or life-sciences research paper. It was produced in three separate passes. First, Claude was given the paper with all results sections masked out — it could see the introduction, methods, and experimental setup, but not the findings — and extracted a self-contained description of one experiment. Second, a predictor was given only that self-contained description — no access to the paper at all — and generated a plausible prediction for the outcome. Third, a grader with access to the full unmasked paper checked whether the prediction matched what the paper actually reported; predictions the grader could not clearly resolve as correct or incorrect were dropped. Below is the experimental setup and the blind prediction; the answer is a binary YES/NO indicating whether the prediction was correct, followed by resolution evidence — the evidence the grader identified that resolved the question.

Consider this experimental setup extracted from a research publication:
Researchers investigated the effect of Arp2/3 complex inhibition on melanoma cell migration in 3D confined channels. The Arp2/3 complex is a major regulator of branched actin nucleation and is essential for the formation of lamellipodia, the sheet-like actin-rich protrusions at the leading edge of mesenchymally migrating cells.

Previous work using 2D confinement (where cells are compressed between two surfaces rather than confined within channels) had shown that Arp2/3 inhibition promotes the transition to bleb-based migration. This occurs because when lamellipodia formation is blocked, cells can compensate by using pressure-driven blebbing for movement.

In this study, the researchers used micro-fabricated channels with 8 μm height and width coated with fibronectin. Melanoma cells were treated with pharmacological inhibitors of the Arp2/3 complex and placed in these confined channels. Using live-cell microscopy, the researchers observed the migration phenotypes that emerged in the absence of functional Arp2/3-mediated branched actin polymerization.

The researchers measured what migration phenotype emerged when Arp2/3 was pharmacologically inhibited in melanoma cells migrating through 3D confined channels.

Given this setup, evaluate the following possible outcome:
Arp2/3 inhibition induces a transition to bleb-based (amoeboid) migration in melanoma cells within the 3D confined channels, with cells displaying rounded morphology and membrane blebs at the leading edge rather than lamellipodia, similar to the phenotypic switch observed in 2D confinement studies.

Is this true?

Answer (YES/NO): NO